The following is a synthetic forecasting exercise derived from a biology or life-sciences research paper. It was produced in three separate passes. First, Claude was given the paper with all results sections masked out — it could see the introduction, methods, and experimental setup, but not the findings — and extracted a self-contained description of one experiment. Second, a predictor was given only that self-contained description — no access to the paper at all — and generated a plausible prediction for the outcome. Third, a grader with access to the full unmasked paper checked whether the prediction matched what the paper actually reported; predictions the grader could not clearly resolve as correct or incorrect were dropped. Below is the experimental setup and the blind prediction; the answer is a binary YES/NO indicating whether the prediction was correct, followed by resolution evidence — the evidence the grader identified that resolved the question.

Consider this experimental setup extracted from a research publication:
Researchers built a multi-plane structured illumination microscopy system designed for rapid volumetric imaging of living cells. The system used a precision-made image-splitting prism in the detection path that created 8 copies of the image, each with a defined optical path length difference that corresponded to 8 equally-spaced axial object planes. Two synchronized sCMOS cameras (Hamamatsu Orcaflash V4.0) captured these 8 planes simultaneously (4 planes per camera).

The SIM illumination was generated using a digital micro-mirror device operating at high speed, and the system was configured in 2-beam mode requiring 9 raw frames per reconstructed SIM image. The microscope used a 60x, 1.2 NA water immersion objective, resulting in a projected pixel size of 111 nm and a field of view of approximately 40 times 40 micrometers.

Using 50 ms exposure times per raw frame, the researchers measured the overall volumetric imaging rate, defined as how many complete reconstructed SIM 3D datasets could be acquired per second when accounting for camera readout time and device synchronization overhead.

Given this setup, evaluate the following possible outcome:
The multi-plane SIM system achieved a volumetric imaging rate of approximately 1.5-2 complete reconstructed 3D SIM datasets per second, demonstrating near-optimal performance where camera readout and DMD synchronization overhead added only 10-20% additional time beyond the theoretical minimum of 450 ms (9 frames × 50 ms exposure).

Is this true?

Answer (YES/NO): NO